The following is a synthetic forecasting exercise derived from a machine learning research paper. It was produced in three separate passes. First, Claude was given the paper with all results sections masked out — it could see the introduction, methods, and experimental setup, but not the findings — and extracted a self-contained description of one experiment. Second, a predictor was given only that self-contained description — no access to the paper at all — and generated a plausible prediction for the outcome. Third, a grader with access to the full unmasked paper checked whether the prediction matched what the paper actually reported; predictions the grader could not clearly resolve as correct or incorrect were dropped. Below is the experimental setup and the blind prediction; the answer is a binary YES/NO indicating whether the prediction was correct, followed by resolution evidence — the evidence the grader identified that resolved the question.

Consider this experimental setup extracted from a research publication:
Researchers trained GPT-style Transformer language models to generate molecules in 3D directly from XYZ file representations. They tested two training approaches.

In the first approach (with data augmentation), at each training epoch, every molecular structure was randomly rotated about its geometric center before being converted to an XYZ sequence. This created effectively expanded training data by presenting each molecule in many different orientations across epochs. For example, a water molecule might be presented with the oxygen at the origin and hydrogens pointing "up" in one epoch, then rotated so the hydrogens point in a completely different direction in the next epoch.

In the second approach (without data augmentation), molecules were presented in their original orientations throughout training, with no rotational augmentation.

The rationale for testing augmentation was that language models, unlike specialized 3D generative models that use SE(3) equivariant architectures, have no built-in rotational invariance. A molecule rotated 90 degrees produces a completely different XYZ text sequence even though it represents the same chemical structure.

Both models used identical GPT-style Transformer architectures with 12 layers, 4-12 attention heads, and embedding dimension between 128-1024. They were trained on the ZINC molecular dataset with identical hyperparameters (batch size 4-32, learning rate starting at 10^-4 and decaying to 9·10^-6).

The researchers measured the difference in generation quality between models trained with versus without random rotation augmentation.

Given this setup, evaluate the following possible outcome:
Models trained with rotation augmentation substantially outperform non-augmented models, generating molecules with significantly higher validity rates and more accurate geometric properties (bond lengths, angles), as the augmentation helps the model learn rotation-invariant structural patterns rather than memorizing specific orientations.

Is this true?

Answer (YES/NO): NO